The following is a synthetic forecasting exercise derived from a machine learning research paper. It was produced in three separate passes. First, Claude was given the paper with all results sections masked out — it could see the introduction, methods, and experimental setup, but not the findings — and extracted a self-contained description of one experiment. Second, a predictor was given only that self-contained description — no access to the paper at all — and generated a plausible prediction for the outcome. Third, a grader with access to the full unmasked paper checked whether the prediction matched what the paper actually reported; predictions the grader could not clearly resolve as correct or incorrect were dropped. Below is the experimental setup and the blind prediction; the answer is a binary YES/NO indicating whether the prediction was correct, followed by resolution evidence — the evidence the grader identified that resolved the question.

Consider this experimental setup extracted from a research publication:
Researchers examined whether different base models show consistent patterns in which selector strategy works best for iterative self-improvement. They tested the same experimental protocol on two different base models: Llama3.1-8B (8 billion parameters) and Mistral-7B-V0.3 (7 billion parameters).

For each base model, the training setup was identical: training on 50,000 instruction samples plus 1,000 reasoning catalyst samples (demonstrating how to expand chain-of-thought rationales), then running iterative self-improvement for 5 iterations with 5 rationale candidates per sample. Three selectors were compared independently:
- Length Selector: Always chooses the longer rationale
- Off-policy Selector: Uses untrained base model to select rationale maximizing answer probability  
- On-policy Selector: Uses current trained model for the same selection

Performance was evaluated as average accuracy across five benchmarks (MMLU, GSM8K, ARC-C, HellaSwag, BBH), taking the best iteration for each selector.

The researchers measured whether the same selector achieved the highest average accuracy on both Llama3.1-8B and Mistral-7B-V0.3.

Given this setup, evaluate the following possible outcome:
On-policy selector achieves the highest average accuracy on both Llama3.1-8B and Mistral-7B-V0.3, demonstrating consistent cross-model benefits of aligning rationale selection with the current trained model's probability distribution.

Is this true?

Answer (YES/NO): NO